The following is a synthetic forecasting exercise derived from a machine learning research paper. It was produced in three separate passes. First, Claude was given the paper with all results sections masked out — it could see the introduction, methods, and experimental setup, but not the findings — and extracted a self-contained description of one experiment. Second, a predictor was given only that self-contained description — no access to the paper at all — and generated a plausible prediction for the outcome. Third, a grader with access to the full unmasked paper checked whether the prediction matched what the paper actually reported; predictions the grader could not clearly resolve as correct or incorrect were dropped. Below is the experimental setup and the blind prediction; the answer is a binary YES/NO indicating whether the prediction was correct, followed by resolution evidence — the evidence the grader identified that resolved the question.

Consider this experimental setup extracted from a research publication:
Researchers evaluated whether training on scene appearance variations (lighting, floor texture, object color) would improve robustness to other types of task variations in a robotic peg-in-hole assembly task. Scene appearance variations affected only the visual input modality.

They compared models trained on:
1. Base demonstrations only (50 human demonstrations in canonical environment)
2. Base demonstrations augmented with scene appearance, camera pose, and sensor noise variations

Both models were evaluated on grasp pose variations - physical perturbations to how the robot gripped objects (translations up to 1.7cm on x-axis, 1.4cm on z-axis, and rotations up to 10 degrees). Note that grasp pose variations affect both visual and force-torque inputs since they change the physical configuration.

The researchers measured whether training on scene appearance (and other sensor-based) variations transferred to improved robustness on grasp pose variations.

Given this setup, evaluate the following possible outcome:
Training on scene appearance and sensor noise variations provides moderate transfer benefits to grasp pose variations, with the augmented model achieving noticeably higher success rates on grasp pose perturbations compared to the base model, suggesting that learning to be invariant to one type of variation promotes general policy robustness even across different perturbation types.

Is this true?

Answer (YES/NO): NO